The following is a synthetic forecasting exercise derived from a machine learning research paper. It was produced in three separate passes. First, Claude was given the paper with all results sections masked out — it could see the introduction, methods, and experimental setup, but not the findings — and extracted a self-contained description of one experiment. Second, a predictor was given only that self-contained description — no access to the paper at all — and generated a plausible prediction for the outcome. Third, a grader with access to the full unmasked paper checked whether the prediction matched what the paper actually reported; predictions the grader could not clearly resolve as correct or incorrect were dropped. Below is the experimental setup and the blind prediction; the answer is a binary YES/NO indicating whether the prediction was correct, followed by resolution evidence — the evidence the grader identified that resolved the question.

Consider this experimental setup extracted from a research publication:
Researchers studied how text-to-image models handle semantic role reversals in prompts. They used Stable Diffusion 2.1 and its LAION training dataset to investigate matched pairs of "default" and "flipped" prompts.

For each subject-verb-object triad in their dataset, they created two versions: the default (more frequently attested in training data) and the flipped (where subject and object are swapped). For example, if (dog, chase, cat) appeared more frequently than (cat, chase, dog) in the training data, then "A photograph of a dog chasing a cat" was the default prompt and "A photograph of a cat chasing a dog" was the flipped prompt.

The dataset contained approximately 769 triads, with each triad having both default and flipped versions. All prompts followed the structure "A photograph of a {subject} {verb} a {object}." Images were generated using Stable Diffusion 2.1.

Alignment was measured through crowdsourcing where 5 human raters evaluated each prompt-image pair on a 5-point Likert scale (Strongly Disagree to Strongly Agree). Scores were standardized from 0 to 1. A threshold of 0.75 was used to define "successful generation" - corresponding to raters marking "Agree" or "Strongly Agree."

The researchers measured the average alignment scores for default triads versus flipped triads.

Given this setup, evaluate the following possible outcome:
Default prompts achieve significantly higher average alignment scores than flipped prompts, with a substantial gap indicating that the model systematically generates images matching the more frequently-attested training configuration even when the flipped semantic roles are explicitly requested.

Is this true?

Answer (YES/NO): YES